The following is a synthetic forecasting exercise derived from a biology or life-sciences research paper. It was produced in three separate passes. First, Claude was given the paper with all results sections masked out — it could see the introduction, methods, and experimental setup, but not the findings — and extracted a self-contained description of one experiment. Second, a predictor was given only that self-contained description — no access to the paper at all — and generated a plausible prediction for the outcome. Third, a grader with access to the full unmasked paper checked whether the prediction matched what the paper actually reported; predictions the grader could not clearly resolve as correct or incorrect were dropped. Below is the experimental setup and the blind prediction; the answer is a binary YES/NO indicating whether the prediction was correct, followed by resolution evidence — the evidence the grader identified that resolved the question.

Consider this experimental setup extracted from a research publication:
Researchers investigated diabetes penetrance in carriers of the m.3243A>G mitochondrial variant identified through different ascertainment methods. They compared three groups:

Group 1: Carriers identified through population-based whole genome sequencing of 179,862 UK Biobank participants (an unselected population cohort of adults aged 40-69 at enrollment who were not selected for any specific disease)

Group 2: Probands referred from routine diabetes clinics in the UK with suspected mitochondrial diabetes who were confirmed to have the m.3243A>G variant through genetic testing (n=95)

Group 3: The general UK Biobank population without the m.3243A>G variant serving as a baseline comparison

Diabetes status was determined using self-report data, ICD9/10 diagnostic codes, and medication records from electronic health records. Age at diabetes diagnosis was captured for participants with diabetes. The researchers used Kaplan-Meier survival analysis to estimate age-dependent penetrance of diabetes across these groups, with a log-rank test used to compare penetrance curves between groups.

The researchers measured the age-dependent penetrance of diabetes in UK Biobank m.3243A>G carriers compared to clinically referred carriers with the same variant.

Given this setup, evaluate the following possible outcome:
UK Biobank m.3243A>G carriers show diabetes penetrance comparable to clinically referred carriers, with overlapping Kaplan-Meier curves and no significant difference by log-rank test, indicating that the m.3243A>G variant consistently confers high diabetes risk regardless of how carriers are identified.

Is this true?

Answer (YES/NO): NO